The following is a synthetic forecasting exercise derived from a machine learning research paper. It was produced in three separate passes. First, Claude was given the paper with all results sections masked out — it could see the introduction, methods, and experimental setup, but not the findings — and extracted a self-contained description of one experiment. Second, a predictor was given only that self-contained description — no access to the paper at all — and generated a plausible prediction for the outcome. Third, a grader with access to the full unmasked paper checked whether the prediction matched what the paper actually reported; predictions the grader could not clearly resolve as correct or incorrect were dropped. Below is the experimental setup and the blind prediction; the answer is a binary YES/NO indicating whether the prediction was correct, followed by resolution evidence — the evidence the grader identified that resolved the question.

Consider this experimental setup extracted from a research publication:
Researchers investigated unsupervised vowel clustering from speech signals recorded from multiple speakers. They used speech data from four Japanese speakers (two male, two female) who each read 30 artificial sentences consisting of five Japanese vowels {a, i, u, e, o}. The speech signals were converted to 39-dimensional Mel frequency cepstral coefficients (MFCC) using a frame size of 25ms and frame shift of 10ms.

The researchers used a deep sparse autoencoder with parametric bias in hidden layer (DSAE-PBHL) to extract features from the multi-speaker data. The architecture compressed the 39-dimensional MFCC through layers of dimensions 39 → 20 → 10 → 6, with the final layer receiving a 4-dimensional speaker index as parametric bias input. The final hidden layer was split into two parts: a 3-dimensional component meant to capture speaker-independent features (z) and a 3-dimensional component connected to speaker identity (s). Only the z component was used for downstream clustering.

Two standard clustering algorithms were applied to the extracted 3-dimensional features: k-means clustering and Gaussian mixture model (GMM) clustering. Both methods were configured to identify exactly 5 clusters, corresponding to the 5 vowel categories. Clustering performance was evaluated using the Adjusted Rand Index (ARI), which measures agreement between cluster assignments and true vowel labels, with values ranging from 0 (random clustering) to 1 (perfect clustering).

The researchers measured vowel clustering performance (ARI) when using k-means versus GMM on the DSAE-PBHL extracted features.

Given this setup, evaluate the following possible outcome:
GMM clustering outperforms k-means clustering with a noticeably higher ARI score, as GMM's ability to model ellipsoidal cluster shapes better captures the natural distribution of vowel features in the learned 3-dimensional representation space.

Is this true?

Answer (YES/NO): NO